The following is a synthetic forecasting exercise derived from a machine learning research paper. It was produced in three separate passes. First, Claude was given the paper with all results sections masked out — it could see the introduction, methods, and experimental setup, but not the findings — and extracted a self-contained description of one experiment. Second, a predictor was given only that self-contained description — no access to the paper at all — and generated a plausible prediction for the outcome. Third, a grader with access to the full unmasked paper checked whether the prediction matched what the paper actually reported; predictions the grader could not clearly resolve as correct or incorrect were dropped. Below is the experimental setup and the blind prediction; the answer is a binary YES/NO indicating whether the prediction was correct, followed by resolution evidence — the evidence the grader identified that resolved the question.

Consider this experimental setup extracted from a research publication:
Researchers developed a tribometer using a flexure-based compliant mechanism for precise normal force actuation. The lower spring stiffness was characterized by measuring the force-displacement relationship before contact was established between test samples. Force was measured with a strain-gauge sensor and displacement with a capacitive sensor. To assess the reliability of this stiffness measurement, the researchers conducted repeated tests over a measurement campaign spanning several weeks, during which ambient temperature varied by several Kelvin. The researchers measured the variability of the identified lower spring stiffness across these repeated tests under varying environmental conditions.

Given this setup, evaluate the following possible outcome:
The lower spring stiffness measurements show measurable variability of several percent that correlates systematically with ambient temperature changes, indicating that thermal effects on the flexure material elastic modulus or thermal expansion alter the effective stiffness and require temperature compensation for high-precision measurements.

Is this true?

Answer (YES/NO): NO